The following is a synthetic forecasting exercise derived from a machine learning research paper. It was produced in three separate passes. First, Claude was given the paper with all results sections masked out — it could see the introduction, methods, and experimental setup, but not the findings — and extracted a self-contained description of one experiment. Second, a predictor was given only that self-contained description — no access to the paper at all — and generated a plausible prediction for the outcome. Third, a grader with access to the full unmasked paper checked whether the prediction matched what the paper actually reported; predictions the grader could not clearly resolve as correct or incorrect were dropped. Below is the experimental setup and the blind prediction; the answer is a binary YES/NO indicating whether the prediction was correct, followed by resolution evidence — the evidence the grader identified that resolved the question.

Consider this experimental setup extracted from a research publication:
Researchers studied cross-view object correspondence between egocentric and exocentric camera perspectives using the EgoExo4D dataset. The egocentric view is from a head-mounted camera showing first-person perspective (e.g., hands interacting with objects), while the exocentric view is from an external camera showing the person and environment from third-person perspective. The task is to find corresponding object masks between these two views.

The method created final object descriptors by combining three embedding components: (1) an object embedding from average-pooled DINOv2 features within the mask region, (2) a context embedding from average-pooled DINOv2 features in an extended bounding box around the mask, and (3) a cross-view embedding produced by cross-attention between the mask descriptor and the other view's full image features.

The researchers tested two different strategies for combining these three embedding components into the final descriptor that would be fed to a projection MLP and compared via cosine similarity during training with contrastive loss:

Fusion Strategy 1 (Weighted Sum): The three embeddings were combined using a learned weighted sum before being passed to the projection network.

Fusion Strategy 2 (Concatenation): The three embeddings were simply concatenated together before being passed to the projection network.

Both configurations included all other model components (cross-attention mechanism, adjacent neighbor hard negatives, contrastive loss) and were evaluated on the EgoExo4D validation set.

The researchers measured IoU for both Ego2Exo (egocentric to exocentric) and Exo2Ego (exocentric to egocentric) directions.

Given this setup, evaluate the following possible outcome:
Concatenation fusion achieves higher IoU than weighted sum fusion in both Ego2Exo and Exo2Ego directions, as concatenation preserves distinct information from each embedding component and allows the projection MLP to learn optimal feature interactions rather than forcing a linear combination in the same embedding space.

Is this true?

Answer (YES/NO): YES